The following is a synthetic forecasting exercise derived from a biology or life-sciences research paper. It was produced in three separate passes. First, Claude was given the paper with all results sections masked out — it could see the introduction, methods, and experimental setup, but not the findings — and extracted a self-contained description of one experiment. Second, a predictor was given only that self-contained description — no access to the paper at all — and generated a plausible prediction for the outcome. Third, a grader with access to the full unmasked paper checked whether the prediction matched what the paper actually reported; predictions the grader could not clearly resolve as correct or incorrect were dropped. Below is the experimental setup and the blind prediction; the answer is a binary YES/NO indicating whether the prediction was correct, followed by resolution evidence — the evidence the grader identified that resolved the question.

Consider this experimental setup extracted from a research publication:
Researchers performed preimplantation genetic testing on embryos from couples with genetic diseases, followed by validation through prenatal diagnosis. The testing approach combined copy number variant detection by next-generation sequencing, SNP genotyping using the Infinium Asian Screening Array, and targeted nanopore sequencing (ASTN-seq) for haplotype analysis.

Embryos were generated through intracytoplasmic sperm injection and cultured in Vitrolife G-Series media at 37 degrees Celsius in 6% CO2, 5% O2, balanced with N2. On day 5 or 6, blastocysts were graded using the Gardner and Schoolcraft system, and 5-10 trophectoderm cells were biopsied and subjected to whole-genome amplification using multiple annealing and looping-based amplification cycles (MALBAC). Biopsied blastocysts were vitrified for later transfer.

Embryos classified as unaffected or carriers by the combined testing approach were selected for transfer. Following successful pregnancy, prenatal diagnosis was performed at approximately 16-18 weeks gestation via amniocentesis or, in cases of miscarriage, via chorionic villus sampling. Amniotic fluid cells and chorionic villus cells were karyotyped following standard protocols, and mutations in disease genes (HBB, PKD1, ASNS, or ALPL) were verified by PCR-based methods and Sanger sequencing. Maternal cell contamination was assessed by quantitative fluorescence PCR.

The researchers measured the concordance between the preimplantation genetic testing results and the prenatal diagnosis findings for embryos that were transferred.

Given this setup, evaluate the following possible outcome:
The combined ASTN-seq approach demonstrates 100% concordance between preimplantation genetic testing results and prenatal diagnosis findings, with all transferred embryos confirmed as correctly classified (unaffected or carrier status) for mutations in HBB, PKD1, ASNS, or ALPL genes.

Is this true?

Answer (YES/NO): NO